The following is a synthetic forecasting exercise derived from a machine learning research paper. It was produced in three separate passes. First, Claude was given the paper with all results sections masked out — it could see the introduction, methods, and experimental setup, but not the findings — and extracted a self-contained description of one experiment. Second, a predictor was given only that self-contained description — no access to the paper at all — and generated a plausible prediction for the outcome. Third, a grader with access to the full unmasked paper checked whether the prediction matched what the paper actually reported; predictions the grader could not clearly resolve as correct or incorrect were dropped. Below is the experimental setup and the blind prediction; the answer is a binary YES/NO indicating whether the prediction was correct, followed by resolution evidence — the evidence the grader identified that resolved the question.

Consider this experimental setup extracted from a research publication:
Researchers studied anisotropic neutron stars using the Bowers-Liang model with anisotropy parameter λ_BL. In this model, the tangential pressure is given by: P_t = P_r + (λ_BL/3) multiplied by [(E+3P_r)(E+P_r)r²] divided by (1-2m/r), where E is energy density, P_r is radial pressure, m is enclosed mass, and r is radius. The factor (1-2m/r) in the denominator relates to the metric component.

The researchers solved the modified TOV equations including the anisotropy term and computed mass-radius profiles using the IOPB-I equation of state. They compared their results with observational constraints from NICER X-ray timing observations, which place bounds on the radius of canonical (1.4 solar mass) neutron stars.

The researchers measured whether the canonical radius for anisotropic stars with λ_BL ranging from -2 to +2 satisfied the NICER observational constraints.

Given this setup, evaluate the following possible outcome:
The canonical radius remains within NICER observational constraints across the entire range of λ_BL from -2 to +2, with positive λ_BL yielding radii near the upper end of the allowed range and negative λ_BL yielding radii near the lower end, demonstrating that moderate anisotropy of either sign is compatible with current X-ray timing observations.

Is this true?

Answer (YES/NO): YES